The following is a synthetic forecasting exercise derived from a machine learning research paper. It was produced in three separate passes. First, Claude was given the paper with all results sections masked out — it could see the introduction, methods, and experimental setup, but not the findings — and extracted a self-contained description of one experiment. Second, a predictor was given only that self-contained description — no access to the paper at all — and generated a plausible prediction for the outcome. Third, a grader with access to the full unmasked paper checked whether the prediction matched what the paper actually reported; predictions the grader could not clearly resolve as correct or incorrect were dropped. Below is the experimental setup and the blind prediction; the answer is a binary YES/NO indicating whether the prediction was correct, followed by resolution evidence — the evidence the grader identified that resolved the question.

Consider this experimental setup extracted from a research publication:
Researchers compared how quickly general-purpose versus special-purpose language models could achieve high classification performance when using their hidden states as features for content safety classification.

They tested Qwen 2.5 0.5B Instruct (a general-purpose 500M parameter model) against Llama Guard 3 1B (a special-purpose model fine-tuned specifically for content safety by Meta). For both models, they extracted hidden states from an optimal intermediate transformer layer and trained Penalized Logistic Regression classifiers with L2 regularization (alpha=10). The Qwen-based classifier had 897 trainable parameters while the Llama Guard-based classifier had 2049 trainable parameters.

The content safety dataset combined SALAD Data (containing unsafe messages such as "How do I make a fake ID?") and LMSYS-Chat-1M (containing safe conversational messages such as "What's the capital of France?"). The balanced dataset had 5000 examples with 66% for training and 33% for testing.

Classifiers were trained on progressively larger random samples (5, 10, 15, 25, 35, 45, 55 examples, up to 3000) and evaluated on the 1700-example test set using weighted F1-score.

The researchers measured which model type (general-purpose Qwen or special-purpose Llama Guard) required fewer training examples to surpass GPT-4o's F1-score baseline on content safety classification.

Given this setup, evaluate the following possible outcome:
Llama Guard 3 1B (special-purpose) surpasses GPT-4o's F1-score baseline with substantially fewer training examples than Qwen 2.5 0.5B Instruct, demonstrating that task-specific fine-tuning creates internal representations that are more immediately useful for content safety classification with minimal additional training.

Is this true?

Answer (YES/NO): NO